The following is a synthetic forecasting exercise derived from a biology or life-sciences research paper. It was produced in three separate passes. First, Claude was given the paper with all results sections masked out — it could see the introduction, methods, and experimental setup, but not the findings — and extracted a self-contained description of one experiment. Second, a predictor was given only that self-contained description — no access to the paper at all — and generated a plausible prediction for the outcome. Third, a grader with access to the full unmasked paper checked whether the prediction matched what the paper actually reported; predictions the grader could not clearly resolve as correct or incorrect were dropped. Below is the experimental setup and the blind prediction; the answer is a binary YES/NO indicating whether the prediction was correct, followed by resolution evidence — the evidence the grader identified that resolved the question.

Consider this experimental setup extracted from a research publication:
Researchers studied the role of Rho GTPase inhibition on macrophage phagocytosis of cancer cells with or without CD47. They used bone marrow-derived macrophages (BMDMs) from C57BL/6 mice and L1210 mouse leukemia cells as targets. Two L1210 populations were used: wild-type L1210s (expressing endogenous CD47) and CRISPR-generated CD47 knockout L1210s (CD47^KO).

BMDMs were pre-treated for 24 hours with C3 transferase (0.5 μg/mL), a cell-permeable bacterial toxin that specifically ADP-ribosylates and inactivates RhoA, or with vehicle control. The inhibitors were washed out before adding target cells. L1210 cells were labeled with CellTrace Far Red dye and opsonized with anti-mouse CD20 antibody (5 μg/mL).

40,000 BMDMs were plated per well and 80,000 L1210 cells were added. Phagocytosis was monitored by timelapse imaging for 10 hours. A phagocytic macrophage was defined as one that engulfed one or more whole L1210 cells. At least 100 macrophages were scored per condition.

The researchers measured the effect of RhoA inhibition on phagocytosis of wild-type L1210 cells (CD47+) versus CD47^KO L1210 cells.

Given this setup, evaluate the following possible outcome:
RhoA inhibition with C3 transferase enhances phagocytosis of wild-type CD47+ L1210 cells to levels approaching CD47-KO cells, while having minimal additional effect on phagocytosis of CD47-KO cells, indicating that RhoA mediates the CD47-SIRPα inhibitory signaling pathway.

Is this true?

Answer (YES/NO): NO